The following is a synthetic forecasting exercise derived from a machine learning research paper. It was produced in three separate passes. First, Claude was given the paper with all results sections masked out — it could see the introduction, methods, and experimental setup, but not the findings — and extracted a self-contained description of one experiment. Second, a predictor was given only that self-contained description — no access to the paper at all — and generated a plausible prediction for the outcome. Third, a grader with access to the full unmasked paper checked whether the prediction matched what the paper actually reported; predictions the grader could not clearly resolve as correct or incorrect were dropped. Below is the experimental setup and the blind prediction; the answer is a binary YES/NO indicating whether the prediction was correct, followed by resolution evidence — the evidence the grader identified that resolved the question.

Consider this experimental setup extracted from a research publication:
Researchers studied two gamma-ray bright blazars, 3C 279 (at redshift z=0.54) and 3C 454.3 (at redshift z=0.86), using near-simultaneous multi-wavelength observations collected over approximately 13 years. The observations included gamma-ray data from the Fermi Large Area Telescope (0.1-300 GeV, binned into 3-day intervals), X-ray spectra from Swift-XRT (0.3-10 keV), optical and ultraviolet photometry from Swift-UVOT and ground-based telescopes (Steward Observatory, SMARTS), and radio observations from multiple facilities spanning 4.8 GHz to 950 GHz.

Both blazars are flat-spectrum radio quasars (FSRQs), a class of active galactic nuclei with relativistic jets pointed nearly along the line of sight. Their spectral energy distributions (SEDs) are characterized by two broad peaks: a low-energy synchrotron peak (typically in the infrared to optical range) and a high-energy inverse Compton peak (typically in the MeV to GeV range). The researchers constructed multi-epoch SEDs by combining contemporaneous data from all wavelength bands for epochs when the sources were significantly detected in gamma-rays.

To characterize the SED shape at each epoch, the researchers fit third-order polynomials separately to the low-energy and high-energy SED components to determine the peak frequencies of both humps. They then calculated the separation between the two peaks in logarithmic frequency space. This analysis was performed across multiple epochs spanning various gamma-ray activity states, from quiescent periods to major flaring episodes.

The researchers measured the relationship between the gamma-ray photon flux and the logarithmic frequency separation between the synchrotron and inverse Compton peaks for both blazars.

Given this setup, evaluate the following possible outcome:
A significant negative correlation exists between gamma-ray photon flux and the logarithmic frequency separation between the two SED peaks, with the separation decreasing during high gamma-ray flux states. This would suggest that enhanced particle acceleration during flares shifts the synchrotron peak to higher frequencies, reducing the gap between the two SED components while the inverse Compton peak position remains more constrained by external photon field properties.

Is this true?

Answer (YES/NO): NO